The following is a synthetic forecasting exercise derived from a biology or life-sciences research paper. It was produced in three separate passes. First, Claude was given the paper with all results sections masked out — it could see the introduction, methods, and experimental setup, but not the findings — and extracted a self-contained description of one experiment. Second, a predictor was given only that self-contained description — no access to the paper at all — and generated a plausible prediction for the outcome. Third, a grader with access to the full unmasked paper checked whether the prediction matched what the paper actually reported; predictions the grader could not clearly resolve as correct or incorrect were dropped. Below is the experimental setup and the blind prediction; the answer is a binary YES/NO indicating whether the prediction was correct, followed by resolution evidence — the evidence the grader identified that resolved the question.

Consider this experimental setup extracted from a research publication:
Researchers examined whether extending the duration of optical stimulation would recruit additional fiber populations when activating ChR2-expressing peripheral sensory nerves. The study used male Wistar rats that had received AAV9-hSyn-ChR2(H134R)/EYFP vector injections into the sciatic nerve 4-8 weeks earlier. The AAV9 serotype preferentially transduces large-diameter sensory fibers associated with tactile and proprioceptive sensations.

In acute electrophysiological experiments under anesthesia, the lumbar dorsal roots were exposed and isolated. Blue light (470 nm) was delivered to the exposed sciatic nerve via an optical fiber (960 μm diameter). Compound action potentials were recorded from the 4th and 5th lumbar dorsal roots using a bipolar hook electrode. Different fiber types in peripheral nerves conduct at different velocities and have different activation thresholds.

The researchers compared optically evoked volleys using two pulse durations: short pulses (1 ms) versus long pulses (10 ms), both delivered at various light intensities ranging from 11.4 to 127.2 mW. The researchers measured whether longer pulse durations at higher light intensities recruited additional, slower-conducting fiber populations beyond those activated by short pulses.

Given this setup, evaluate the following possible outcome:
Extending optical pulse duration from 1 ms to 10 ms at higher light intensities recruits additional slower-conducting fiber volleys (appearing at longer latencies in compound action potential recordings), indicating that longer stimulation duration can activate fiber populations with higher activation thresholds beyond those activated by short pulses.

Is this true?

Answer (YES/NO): YES